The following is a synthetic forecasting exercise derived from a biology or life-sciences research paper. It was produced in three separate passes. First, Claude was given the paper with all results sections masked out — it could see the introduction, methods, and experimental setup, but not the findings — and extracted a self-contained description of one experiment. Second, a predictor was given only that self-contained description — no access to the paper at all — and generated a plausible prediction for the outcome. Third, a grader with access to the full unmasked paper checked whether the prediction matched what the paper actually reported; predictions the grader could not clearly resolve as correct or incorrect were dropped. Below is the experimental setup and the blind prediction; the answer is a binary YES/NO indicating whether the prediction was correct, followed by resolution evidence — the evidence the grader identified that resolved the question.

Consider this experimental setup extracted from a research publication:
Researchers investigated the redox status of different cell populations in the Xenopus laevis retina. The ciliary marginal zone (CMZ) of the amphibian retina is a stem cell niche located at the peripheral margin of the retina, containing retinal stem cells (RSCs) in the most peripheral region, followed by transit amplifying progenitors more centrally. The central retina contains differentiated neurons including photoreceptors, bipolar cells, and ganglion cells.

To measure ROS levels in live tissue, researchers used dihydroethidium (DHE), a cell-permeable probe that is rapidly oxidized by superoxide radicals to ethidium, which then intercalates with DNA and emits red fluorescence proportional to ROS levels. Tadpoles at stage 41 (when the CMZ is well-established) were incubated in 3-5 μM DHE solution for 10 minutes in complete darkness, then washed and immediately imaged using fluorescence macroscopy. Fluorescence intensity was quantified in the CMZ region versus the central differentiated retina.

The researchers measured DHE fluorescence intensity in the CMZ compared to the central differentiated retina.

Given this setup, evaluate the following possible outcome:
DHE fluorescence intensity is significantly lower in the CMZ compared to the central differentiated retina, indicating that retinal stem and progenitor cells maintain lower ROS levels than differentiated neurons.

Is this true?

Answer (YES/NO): NO